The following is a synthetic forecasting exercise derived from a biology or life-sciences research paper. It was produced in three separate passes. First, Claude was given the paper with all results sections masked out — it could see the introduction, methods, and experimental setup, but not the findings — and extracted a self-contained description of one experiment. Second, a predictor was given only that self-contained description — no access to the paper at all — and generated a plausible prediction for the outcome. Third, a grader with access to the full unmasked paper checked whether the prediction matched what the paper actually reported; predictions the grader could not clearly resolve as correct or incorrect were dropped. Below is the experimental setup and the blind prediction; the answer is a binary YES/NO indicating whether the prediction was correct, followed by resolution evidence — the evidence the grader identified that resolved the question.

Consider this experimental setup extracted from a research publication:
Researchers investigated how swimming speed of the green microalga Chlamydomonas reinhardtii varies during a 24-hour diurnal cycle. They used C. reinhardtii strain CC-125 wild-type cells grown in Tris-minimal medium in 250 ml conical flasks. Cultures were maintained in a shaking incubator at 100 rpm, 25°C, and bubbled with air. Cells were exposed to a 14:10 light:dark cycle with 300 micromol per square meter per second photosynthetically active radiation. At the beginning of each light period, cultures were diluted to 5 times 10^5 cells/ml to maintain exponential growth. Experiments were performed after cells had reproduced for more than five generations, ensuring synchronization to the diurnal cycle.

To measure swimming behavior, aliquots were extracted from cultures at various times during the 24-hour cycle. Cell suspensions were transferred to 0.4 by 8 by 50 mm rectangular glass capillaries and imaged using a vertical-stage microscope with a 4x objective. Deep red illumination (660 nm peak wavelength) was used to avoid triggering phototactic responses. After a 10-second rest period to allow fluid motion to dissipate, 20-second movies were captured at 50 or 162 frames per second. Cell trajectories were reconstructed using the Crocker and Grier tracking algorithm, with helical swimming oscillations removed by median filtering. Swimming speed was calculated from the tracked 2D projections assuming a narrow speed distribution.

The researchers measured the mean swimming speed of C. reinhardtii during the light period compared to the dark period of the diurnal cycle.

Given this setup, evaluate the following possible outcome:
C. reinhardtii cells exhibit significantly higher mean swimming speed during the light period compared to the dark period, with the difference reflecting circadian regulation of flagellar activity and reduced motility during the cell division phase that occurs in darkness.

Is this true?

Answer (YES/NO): NO